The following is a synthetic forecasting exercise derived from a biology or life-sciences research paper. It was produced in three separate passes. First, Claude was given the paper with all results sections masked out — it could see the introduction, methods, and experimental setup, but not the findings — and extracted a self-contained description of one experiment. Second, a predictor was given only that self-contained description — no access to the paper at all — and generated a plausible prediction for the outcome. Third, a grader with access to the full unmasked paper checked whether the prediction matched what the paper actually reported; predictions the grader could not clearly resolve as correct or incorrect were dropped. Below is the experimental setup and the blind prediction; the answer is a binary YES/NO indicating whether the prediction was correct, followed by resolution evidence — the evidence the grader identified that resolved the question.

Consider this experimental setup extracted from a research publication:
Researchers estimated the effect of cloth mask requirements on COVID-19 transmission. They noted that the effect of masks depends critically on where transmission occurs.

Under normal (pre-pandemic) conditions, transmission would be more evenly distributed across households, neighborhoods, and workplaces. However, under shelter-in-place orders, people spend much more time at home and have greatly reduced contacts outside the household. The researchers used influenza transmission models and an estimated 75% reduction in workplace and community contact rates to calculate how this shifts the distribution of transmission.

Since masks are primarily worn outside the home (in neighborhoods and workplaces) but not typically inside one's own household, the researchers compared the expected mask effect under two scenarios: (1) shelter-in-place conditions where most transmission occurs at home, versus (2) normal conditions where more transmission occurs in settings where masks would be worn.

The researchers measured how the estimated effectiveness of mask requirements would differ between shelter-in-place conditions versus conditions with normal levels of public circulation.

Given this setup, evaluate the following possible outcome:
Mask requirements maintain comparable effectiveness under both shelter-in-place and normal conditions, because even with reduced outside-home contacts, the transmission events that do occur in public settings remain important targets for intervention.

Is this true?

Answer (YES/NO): NO